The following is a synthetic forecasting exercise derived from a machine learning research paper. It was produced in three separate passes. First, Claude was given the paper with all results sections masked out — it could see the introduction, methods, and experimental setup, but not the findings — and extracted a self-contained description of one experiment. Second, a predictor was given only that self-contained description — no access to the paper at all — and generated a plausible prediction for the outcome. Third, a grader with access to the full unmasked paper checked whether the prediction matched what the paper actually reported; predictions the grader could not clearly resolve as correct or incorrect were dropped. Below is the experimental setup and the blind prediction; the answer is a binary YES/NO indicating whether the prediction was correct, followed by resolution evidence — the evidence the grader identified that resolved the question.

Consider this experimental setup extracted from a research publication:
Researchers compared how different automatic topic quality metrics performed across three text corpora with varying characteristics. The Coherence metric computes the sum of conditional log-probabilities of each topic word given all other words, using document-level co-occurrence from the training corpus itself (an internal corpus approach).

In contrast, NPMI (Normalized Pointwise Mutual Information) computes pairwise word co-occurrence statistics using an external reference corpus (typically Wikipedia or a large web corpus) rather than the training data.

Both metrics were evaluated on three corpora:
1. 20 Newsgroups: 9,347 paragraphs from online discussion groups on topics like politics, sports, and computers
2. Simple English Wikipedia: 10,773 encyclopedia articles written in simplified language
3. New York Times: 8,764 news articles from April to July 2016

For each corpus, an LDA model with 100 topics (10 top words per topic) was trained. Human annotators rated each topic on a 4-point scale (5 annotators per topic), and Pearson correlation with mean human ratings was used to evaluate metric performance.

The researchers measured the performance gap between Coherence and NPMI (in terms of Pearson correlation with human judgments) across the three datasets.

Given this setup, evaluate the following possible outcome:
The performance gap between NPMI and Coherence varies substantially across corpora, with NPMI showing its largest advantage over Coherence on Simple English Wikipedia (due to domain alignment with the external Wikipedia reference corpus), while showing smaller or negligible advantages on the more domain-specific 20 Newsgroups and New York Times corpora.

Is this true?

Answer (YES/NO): NO